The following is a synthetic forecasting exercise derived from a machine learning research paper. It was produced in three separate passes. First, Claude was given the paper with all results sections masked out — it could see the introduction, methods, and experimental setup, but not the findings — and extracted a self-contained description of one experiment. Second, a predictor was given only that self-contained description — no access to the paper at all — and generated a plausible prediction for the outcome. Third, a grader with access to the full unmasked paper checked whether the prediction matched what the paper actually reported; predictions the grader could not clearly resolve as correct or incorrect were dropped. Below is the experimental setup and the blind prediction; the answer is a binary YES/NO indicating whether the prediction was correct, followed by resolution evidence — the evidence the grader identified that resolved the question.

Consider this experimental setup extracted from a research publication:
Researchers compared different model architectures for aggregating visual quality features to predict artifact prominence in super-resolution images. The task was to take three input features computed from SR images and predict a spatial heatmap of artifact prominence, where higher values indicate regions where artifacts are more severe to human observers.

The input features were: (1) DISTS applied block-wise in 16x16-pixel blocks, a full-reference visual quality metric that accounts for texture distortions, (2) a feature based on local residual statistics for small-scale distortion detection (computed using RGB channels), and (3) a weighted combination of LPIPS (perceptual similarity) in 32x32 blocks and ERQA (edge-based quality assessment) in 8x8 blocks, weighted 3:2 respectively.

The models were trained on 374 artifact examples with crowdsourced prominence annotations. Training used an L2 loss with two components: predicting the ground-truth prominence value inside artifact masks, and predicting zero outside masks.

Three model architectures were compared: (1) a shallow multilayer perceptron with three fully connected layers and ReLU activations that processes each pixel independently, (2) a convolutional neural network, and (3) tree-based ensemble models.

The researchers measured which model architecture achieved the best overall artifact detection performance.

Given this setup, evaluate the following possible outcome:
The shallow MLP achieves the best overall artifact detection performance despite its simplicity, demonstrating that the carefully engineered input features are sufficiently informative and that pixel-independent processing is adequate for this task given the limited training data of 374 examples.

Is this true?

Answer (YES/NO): YES